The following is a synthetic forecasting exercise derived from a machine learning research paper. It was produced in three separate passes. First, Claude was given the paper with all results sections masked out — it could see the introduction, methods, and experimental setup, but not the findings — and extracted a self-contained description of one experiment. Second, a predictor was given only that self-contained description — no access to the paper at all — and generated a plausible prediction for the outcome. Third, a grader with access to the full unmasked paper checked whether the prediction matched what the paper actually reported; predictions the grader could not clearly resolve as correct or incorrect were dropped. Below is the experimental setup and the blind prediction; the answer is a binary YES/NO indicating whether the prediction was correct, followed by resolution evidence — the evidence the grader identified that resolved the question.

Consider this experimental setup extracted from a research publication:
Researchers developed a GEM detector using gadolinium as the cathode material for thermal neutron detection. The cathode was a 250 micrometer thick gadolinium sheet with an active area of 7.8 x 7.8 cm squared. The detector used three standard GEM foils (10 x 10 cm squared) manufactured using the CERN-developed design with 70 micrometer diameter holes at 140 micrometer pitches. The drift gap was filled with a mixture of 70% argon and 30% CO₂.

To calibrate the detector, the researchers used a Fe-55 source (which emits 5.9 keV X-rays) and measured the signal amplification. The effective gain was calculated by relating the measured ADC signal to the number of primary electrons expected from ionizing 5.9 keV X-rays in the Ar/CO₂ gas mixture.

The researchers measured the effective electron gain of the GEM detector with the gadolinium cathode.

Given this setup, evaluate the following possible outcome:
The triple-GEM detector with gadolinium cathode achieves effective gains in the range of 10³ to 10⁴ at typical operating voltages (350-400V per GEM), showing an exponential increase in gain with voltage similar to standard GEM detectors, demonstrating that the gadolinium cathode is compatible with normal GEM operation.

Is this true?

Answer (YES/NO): NO